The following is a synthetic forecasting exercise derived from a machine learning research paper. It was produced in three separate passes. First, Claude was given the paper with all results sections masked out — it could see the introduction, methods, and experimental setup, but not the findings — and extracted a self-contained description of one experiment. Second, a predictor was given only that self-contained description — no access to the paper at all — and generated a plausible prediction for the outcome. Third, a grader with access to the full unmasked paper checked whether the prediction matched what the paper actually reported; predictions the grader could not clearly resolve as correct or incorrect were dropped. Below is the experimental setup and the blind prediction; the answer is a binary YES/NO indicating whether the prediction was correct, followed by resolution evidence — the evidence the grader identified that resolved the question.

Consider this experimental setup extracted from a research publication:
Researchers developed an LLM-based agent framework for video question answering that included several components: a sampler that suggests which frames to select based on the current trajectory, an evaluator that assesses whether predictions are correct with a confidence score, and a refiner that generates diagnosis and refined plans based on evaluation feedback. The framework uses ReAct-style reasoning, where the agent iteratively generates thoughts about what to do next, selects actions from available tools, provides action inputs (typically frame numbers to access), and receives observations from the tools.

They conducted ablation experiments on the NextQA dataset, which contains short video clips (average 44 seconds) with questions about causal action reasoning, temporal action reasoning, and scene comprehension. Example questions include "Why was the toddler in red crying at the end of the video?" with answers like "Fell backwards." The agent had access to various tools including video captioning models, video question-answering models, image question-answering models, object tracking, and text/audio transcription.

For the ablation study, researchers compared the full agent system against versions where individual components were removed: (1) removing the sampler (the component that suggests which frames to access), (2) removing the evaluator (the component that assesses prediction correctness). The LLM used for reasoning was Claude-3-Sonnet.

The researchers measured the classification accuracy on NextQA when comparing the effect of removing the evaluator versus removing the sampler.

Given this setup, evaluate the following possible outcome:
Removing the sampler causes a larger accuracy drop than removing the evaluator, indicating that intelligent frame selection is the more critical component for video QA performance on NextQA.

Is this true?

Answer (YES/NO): NO